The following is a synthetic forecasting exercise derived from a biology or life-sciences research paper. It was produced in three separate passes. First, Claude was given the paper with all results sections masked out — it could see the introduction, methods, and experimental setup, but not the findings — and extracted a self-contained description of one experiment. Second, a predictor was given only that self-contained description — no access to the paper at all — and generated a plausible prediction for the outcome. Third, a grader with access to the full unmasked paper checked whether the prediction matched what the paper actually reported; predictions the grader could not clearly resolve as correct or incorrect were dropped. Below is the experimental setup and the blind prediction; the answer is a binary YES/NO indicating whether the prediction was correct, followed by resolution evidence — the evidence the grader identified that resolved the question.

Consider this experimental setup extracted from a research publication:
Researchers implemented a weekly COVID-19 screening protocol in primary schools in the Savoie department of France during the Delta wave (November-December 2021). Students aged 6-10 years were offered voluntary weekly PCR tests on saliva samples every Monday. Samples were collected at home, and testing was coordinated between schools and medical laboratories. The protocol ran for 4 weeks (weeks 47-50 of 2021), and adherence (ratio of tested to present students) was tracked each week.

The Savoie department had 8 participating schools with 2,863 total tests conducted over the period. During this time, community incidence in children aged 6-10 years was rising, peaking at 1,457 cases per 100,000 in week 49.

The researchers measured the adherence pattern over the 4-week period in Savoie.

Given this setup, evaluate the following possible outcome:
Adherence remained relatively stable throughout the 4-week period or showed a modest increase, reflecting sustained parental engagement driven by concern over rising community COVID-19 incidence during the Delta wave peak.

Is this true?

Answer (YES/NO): NO